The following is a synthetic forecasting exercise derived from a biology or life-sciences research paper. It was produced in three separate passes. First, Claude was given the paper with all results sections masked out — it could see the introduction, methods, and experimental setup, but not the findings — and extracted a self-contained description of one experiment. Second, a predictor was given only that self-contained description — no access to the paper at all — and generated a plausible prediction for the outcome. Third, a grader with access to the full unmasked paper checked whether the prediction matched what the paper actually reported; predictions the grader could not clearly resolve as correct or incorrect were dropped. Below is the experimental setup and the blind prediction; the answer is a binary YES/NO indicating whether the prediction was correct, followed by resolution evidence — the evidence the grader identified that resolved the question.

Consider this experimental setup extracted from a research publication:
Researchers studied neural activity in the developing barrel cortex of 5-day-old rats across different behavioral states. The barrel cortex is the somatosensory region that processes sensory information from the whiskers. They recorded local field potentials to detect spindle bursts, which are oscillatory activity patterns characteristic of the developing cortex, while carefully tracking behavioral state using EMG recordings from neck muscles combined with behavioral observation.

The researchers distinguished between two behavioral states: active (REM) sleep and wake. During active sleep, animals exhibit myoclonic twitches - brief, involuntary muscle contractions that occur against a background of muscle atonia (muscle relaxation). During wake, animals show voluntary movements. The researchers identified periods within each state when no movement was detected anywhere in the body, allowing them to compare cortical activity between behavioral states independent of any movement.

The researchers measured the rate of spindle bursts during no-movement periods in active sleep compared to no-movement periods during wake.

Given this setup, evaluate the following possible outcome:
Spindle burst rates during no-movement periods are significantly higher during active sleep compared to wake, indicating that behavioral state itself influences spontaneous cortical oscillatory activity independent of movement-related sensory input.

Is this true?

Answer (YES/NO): YES